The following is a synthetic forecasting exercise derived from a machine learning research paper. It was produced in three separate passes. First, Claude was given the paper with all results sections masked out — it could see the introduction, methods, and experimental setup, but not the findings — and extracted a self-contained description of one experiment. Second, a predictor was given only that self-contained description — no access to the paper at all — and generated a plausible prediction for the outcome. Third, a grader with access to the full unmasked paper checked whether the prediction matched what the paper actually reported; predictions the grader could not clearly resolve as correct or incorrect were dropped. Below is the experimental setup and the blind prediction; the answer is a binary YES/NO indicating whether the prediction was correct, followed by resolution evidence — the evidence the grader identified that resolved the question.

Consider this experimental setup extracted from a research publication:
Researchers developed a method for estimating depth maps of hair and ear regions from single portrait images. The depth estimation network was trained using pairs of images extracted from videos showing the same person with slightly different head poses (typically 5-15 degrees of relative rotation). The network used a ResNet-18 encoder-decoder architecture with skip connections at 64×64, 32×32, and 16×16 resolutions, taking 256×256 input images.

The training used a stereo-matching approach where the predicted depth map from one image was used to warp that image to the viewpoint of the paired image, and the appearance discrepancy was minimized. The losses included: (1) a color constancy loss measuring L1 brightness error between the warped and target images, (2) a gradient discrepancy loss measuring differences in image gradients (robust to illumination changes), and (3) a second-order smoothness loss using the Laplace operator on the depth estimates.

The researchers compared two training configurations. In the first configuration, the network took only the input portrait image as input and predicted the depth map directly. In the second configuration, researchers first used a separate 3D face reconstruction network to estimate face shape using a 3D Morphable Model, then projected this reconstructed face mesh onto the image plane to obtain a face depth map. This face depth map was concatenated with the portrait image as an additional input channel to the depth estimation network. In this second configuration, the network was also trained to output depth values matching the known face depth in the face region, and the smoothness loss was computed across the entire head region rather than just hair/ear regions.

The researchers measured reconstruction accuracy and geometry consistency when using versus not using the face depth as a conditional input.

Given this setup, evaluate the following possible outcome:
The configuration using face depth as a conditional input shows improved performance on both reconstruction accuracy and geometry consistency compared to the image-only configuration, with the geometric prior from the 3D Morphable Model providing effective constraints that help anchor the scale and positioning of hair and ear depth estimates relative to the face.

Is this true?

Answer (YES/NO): YES